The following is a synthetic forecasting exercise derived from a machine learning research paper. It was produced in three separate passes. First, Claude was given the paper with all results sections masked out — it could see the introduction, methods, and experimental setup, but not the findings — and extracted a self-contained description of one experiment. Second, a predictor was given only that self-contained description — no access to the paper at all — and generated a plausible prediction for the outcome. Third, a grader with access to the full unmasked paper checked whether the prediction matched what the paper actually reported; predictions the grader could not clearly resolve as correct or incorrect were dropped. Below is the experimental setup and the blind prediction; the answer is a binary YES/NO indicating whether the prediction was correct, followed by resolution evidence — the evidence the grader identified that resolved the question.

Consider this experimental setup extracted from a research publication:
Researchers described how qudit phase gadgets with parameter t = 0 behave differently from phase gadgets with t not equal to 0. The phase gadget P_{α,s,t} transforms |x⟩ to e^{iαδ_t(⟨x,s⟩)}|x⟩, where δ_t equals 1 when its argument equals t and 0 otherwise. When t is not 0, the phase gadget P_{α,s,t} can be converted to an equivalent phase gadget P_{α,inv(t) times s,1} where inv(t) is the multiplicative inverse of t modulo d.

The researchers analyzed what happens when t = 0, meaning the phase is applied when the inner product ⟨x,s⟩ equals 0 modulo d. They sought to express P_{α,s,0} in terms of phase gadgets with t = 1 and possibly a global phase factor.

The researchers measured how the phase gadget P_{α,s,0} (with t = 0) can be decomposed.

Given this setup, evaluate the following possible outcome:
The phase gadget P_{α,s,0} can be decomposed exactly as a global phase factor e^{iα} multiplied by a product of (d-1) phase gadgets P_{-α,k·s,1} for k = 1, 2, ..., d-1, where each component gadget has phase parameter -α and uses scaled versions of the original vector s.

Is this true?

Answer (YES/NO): YES